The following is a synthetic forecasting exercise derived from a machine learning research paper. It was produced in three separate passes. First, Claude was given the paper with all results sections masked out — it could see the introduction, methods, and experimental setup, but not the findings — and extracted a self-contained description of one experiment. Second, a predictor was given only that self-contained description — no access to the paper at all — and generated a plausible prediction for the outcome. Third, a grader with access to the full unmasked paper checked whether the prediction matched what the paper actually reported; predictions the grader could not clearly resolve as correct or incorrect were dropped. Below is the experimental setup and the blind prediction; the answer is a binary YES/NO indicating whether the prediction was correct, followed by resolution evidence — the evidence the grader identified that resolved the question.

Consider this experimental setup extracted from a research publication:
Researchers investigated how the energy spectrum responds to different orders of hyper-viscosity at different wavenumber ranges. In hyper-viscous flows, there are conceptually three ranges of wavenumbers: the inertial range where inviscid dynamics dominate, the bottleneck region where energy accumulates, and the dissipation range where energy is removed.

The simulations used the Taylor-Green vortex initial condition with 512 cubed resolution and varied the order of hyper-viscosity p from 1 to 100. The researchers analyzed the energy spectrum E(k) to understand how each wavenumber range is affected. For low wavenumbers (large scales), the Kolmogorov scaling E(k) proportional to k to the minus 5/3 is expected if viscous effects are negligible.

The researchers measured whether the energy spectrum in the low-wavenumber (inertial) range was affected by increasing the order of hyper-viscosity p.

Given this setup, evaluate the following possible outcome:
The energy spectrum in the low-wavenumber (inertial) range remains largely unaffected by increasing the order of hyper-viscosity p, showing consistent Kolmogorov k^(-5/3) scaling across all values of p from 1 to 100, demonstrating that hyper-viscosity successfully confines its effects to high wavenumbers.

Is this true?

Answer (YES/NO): YES